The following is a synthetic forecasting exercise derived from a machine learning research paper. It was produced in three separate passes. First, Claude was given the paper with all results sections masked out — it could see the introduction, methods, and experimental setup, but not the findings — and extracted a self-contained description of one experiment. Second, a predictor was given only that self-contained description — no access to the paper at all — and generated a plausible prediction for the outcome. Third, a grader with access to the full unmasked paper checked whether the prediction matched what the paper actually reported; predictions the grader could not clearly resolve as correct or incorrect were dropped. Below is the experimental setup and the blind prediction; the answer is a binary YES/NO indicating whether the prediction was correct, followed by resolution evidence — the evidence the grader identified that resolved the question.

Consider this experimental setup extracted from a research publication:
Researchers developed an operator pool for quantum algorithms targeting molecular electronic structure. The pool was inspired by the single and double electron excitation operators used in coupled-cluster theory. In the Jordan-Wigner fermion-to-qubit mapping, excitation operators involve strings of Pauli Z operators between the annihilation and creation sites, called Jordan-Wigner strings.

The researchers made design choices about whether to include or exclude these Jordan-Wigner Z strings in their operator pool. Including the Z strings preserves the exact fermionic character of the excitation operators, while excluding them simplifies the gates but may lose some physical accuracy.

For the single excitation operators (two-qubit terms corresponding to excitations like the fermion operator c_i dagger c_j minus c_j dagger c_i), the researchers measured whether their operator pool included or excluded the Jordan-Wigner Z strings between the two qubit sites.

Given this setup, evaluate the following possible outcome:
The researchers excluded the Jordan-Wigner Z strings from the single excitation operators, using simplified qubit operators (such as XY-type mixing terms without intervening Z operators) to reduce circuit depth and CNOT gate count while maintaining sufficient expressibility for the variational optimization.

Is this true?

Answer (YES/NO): YES